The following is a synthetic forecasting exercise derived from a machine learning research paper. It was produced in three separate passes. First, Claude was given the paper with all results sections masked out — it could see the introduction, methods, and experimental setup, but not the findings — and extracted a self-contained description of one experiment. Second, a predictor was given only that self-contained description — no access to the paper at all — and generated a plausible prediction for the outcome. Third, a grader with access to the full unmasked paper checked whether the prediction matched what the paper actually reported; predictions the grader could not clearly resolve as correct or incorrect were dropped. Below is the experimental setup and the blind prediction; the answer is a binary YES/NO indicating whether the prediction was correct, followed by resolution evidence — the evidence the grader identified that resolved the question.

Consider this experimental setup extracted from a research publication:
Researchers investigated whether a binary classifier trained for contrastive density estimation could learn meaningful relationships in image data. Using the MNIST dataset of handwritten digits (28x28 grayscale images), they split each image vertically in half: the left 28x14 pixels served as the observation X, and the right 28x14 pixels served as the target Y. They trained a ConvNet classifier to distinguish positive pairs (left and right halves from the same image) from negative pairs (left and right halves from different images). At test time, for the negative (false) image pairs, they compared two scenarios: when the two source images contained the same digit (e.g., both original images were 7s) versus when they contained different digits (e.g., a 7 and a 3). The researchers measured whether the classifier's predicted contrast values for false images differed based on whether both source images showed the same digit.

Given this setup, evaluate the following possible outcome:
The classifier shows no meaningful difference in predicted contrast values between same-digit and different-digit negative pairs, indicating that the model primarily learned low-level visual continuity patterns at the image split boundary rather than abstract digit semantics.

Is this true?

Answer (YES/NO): NO